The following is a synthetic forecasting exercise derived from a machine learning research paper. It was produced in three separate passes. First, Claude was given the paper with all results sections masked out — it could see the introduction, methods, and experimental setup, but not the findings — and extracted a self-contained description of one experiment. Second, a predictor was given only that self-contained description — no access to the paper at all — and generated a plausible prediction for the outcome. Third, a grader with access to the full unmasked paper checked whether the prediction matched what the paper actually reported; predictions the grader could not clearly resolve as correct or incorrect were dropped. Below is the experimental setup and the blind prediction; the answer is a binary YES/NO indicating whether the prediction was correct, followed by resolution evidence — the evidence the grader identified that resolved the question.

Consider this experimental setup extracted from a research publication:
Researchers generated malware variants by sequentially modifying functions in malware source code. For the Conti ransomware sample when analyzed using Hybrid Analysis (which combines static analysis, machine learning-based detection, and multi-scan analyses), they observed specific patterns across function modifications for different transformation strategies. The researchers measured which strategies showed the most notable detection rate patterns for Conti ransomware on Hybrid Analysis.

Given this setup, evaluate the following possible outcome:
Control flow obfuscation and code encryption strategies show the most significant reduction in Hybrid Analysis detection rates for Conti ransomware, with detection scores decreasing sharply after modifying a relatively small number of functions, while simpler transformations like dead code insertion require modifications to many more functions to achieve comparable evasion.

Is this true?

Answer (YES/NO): NO